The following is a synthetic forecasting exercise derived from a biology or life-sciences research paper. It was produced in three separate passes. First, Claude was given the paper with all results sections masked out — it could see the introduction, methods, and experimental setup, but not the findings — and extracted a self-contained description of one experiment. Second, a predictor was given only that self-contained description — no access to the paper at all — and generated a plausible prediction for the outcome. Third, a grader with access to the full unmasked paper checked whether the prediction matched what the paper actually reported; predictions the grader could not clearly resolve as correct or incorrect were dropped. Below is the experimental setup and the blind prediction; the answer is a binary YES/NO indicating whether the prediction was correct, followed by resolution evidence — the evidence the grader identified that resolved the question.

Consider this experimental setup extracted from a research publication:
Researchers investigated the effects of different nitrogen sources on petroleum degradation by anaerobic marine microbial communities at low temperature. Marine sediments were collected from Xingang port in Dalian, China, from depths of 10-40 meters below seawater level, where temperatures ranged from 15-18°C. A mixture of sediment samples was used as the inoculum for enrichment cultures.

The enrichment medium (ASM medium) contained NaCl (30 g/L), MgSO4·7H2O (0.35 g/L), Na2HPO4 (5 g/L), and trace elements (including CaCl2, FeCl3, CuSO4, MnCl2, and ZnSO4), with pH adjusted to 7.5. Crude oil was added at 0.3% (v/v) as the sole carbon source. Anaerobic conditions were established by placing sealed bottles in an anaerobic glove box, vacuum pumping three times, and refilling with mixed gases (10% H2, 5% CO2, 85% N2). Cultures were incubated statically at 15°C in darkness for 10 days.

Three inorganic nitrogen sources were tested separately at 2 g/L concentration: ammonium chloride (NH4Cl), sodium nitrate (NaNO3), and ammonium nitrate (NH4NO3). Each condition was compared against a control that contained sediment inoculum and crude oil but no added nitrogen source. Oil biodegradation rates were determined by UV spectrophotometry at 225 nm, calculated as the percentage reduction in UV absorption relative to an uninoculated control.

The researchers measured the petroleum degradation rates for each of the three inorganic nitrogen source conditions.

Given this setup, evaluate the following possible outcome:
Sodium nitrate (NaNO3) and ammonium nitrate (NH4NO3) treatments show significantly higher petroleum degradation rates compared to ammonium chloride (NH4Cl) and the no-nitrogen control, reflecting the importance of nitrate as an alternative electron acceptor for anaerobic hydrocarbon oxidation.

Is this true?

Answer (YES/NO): NO